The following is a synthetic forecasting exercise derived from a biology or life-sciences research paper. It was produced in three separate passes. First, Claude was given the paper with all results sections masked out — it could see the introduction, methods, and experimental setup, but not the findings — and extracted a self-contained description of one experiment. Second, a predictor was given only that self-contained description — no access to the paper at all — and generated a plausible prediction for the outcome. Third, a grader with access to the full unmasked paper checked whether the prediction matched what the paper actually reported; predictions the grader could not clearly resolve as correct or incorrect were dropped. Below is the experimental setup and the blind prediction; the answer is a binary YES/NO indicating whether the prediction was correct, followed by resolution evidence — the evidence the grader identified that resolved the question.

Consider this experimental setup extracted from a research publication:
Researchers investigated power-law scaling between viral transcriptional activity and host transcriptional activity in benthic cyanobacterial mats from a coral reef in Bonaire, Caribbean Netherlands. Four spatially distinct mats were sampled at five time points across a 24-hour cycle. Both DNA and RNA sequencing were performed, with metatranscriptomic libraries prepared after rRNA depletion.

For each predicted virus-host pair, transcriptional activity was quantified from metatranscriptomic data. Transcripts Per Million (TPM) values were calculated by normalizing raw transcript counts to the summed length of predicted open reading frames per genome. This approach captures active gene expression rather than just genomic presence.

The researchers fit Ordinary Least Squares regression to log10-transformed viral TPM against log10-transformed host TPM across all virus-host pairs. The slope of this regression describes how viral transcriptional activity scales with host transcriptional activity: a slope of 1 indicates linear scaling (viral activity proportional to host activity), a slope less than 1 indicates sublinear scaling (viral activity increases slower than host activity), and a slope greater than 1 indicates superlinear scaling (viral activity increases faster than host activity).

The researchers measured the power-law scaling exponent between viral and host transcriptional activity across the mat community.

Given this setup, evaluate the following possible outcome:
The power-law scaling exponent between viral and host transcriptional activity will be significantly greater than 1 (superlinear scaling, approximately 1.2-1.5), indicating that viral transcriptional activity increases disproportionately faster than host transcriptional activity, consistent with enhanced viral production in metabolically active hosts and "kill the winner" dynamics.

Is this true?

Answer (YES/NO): YES